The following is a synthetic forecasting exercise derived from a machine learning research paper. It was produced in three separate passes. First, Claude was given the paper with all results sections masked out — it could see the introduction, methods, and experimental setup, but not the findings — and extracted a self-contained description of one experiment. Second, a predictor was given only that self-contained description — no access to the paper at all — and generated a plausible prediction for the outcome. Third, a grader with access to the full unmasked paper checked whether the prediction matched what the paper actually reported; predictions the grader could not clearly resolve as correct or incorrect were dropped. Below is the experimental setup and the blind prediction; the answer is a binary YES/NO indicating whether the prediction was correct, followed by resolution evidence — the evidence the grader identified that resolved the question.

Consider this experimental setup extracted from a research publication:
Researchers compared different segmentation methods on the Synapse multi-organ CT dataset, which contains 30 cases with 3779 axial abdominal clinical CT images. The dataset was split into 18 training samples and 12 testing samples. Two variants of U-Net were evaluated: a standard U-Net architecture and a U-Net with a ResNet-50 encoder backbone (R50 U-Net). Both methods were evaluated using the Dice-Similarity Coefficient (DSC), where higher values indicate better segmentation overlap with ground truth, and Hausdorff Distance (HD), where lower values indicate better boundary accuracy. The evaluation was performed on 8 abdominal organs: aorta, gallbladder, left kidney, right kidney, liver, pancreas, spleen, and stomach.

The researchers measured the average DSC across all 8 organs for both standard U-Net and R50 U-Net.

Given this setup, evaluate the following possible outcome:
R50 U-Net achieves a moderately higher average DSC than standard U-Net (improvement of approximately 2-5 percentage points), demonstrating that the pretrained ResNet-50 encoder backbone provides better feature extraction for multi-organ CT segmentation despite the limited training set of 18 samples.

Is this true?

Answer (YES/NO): NO